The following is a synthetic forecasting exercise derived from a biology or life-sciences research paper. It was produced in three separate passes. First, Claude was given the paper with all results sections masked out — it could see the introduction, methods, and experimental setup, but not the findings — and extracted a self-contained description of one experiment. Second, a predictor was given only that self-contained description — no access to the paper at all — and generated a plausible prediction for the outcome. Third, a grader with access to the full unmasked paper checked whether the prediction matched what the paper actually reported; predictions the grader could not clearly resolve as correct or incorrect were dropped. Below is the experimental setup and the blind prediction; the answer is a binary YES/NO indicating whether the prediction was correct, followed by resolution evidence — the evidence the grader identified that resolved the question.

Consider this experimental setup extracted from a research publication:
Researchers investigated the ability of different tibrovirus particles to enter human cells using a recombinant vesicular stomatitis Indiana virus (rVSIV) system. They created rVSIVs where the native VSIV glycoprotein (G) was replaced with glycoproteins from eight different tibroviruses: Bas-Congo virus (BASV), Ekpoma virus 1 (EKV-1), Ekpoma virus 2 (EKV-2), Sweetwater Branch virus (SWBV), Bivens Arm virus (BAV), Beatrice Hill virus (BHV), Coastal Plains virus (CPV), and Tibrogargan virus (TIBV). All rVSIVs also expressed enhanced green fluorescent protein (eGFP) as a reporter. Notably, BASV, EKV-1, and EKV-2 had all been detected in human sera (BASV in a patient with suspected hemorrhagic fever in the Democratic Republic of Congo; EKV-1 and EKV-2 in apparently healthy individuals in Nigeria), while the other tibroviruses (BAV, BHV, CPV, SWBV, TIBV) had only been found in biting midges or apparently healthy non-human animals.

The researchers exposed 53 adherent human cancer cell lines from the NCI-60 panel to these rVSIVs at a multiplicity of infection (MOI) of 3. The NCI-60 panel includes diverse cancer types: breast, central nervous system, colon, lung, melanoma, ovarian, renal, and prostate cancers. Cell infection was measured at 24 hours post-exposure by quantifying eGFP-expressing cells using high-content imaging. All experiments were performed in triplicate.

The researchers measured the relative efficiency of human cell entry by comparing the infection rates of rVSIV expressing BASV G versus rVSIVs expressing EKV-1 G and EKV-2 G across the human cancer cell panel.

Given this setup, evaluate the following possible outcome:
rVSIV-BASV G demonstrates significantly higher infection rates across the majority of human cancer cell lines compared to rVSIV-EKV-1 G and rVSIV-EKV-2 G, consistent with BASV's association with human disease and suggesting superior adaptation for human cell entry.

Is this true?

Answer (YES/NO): NO